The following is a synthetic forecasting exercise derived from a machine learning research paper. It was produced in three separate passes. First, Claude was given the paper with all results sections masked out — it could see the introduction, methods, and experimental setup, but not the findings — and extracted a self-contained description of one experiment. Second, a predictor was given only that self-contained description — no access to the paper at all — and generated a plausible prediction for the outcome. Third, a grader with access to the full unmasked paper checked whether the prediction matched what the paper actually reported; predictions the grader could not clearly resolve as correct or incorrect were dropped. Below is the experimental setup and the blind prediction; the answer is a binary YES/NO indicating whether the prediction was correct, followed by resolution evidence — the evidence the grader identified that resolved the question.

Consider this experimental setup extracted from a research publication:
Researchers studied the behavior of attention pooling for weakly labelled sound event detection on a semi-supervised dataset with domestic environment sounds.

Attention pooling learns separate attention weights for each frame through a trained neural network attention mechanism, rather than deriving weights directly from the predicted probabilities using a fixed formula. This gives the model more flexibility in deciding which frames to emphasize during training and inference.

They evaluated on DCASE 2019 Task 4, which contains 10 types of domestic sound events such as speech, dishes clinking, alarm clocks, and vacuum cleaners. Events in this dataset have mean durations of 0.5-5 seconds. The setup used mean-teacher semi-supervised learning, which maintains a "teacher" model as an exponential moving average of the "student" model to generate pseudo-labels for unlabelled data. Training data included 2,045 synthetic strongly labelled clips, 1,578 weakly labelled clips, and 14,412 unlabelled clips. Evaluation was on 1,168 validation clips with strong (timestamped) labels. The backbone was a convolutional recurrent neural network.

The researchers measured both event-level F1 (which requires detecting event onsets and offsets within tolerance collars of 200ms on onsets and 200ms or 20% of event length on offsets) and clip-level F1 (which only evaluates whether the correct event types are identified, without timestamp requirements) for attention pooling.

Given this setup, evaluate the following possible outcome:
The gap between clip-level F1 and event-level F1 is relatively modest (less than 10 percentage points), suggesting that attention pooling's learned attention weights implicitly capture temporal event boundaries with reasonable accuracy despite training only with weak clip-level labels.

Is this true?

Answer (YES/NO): YES